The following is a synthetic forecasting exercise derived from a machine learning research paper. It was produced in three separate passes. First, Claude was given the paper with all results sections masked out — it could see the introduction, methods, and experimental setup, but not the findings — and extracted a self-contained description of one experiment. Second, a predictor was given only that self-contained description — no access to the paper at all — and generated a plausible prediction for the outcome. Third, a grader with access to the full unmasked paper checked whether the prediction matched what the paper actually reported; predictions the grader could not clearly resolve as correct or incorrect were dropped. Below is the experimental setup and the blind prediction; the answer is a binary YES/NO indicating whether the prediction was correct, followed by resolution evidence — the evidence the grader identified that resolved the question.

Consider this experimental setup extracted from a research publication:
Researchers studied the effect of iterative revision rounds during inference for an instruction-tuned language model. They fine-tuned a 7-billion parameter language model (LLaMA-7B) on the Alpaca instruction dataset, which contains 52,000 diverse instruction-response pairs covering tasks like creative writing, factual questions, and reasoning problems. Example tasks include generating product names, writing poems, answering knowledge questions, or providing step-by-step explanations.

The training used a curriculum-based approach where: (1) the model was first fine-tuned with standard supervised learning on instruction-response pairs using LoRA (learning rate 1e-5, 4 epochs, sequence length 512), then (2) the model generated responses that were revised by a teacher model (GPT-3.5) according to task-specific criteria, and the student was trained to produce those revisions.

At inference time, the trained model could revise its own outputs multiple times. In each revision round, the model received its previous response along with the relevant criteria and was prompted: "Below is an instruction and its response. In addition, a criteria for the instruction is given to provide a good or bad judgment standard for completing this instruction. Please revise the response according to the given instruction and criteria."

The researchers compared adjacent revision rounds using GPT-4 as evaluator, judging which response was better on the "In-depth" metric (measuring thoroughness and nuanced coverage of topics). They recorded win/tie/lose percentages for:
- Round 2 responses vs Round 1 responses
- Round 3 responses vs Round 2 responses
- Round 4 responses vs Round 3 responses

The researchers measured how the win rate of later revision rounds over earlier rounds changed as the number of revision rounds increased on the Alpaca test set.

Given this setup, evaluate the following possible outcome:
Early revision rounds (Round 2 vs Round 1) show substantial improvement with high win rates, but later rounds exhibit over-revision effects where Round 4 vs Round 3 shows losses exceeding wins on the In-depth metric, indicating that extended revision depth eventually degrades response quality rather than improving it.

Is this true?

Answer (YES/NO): NO